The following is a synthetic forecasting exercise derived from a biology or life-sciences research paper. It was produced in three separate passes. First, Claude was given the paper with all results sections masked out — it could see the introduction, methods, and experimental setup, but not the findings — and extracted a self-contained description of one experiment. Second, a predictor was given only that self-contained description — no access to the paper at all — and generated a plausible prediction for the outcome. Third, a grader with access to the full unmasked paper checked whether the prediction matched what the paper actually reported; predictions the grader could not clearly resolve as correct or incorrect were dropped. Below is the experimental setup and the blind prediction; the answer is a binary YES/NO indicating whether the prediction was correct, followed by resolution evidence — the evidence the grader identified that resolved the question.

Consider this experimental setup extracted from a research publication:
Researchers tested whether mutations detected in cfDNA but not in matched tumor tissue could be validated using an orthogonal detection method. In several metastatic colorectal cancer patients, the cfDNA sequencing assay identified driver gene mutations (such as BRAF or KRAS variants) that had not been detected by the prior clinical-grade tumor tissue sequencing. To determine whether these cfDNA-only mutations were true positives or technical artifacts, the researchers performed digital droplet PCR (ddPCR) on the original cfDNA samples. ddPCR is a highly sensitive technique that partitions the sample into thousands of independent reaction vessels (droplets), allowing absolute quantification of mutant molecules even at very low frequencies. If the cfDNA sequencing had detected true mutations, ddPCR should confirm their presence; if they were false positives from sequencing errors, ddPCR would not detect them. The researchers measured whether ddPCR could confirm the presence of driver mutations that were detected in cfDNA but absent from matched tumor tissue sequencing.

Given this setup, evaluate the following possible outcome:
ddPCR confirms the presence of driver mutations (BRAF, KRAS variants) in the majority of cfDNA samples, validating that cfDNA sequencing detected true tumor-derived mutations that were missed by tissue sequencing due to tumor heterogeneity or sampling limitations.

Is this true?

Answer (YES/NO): NO